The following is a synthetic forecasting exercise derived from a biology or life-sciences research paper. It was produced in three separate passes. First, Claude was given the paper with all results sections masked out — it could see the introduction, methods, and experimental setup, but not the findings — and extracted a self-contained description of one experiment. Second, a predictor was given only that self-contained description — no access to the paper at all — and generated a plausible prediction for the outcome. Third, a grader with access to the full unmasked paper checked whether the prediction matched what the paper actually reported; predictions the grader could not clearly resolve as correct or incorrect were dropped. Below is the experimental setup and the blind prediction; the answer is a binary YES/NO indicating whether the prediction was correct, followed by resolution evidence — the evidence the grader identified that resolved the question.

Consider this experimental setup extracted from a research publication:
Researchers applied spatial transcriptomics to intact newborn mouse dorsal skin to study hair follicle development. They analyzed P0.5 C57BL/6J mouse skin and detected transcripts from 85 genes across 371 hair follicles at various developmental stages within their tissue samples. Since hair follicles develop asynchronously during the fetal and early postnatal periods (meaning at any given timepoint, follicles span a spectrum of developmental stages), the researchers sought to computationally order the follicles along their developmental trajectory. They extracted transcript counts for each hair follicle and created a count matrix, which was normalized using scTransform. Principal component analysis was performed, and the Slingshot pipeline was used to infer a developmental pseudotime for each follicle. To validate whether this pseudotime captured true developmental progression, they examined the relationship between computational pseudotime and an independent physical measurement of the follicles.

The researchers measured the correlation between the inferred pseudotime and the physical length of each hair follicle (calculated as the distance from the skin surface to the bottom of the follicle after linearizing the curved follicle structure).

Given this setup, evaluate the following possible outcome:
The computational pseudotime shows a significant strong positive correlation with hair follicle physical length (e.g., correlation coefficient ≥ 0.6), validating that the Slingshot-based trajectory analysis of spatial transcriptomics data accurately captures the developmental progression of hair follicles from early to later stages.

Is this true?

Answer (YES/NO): YES